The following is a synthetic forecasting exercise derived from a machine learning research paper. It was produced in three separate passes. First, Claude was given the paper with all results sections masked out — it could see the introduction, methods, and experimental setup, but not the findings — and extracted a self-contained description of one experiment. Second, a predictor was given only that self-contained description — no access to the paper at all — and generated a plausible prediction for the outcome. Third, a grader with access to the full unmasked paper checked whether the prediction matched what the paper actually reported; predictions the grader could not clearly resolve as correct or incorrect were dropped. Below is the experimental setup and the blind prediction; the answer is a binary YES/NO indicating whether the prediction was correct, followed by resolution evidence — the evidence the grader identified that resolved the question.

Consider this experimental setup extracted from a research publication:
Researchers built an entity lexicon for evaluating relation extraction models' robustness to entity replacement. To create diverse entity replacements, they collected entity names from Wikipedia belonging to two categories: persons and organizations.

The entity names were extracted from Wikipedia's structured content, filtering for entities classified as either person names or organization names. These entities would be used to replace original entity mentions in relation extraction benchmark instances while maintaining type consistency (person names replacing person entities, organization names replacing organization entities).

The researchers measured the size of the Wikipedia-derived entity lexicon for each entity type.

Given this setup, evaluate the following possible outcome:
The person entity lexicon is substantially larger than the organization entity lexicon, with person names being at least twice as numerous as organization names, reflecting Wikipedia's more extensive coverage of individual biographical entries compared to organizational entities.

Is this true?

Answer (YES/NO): YES